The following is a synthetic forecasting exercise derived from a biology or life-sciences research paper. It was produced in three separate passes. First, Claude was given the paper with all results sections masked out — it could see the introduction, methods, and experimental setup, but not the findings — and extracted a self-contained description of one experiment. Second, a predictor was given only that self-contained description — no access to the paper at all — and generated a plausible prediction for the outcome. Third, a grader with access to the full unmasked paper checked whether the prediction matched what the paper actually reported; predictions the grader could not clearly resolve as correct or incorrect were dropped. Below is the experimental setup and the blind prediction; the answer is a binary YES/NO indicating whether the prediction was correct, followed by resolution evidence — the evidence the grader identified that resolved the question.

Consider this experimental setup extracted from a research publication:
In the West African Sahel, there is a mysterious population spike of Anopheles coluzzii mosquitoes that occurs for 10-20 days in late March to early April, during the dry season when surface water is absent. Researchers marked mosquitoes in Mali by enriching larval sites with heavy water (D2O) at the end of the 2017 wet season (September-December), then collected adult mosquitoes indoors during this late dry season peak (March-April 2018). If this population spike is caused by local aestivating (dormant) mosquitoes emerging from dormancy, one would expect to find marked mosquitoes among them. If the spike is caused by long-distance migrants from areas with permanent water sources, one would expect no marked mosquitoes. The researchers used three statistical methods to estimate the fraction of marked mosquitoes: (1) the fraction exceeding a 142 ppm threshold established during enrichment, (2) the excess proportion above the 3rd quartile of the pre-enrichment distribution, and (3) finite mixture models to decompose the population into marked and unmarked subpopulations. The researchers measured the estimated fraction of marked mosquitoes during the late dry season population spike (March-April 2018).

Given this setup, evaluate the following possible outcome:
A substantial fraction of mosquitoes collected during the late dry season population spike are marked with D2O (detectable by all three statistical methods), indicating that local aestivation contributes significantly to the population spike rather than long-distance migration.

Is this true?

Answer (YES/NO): NO